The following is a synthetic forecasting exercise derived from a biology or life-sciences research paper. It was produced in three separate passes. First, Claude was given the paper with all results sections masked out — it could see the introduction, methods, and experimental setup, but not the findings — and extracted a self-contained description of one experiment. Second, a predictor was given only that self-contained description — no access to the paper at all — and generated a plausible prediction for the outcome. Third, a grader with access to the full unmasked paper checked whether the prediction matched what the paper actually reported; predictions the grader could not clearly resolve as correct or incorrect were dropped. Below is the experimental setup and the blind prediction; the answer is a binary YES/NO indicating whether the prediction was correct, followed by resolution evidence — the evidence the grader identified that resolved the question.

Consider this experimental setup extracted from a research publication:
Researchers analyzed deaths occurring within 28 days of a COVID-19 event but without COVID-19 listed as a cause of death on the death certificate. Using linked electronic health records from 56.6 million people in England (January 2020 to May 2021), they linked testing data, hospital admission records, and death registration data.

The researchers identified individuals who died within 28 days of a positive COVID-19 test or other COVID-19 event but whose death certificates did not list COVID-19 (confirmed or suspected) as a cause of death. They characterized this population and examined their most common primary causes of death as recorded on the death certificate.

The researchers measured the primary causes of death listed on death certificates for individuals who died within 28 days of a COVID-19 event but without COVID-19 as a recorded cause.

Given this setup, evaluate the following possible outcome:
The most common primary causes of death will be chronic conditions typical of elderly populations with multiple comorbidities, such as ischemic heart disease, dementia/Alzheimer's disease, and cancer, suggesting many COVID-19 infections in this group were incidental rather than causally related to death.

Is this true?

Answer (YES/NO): NO